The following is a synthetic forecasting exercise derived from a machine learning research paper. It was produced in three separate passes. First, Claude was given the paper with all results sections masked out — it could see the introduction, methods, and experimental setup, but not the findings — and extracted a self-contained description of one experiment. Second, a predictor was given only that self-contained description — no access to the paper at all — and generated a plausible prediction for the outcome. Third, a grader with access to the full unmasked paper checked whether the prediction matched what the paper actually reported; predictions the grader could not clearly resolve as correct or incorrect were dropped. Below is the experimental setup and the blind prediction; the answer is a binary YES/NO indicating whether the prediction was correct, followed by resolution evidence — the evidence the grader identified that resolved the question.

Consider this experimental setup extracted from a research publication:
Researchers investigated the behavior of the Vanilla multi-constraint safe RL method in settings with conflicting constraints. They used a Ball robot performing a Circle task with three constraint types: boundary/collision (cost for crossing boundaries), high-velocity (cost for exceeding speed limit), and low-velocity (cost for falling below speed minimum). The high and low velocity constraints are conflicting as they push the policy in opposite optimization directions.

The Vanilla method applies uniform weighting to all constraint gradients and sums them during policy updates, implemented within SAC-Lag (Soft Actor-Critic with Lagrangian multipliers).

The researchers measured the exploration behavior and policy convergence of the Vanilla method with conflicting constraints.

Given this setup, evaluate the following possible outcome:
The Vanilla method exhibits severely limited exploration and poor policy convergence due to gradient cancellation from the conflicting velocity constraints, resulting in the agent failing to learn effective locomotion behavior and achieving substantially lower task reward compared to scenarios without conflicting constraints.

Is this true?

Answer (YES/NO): YES